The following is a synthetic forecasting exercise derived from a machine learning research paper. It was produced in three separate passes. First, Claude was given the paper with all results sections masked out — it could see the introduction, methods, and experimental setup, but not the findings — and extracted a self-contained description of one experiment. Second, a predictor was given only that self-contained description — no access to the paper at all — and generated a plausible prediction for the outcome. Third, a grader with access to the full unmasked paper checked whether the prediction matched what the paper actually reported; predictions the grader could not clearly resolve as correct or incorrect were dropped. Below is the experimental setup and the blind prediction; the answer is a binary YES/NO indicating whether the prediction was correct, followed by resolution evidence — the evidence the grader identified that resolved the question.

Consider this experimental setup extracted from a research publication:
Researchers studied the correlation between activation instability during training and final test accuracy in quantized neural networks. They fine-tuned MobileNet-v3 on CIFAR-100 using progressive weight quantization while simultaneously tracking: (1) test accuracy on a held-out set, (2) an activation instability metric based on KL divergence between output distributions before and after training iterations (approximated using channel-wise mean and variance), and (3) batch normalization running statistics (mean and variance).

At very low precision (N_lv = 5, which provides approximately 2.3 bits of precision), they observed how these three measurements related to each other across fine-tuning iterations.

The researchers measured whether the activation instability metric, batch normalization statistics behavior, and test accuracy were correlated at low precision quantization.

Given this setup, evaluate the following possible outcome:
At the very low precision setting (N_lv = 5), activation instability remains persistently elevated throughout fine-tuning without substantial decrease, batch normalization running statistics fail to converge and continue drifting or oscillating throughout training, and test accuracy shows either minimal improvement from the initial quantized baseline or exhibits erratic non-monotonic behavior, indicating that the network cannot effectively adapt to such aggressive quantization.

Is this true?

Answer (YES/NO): YES